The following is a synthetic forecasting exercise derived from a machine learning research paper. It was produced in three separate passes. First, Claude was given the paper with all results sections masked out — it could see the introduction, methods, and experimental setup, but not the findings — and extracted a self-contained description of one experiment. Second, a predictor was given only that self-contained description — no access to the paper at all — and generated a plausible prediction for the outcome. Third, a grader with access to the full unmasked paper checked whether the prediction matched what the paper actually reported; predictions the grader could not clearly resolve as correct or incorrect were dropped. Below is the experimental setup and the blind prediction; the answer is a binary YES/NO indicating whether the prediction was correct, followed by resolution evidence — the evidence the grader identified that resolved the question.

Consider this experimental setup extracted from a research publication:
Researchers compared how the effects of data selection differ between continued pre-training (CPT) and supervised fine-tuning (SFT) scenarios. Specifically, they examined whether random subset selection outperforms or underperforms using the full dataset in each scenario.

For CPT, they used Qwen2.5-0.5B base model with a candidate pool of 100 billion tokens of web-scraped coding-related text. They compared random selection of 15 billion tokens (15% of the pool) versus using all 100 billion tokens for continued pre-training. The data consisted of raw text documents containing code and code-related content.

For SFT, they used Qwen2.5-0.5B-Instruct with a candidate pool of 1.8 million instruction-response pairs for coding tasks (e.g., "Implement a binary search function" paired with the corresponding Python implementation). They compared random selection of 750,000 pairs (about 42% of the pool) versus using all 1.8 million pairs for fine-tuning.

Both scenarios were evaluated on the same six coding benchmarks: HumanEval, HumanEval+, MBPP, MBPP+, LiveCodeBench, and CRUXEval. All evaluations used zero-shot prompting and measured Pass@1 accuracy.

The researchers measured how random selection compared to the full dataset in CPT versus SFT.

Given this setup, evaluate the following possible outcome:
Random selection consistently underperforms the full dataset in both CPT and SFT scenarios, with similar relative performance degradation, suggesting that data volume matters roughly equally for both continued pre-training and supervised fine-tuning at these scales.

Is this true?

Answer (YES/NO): NO